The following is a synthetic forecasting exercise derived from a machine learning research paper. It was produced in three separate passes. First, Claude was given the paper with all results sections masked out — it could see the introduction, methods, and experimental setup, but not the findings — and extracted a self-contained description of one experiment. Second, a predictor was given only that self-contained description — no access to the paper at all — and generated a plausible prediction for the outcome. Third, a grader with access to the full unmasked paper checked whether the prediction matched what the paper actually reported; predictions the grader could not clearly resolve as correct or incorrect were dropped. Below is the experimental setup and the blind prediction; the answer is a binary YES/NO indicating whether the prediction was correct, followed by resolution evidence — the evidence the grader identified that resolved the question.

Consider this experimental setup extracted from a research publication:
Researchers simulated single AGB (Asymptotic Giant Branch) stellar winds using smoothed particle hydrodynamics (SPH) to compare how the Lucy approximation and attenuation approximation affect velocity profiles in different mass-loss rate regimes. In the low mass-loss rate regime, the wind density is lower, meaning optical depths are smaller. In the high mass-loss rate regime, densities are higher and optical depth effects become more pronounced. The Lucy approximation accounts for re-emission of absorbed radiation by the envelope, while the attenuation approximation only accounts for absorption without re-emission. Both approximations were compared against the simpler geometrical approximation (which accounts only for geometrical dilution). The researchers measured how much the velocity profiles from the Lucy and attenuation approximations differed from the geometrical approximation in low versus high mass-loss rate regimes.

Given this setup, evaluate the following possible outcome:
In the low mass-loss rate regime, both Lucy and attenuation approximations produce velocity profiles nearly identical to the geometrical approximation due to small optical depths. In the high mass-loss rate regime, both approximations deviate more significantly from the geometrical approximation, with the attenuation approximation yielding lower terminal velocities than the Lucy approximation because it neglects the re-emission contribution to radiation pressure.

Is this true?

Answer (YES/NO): YES